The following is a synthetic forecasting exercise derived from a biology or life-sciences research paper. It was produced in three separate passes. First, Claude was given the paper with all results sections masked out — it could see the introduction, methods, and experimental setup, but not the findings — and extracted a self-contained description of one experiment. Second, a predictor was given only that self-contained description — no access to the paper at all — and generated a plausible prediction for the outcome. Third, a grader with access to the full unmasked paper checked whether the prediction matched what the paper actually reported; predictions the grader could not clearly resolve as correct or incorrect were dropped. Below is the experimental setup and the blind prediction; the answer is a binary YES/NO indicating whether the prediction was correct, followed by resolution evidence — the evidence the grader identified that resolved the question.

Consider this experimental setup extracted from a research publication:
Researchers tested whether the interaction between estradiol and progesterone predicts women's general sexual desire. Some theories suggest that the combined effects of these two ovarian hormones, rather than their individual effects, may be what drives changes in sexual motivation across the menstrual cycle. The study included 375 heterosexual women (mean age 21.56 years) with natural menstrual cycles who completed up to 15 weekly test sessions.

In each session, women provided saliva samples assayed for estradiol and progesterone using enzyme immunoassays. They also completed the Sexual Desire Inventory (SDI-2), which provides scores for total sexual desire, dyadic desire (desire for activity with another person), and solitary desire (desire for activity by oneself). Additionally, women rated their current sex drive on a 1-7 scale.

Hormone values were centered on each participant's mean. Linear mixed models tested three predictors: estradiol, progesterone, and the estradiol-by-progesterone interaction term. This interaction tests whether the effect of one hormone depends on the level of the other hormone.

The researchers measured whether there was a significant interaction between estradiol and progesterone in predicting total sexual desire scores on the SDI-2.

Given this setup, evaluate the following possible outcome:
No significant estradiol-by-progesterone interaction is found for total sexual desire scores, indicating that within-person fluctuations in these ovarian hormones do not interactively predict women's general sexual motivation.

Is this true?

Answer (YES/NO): YES